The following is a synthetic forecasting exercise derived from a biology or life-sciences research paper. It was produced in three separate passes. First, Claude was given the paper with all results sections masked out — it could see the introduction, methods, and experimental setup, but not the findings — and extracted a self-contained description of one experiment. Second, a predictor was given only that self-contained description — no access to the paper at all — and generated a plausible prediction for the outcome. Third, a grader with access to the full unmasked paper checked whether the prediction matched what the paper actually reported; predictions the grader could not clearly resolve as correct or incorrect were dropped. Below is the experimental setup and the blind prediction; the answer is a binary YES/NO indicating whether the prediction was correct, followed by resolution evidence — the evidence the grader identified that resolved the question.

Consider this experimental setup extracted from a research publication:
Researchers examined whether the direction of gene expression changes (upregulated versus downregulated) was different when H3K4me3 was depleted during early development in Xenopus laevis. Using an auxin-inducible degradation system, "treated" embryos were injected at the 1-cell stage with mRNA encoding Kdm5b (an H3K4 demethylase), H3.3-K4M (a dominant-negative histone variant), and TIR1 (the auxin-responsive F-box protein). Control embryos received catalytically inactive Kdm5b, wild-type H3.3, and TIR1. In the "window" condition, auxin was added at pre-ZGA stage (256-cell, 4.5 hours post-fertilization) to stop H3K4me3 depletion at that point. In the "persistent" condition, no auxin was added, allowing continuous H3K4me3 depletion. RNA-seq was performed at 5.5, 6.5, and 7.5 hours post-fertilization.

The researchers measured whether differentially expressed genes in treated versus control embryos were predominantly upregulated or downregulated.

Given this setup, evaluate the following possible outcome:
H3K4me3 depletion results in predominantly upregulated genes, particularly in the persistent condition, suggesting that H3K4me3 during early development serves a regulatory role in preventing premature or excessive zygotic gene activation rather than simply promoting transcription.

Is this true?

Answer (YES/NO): NO